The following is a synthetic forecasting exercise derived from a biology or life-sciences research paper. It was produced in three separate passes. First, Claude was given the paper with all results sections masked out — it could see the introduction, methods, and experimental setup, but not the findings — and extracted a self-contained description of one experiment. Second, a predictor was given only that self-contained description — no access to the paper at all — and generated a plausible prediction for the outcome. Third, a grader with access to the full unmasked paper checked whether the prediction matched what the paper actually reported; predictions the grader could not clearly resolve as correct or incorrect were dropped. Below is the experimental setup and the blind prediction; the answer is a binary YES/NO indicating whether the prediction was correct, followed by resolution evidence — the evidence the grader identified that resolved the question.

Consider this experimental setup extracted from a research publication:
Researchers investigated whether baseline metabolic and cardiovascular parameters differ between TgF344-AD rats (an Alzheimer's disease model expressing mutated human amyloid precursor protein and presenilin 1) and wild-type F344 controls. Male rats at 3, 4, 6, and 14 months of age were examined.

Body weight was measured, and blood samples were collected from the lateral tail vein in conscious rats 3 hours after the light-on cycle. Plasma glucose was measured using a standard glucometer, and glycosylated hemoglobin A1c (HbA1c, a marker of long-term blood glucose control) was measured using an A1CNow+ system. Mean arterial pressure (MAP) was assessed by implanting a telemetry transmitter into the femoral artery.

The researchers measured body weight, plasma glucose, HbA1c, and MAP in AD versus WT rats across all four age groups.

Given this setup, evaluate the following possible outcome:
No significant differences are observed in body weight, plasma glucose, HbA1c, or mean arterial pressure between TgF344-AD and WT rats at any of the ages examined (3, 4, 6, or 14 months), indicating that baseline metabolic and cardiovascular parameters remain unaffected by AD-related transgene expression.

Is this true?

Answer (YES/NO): YES